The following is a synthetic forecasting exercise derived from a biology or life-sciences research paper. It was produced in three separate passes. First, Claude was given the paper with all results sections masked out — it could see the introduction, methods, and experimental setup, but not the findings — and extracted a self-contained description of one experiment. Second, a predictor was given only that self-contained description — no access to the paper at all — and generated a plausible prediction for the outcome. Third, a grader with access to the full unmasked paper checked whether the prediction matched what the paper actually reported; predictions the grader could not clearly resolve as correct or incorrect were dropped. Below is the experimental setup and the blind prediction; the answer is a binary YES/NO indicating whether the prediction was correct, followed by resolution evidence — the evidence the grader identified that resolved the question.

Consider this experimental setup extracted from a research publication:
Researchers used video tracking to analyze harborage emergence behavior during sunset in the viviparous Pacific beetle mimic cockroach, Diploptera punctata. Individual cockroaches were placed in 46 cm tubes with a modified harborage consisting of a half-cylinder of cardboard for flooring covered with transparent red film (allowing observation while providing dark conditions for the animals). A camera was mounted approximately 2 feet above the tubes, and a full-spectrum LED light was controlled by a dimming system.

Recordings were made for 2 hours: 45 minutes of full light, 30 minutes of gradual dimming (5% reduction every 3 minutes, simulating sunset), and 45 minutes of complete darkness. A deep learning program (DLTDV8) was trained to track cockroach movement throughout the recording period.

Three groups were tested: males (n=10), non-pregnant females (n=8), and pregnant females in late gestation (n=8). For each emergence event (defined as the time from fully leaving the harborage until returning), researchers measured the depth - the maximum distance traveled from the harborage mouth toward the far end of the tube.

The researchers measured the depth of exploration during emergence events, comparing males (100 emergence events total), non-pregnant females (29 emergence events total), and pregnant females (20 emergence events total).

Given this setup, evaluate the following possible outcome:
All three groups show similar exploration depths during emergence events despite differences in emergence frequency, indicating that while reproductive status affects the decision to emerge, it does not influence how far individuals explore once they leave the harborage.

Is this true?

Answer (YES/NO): NO